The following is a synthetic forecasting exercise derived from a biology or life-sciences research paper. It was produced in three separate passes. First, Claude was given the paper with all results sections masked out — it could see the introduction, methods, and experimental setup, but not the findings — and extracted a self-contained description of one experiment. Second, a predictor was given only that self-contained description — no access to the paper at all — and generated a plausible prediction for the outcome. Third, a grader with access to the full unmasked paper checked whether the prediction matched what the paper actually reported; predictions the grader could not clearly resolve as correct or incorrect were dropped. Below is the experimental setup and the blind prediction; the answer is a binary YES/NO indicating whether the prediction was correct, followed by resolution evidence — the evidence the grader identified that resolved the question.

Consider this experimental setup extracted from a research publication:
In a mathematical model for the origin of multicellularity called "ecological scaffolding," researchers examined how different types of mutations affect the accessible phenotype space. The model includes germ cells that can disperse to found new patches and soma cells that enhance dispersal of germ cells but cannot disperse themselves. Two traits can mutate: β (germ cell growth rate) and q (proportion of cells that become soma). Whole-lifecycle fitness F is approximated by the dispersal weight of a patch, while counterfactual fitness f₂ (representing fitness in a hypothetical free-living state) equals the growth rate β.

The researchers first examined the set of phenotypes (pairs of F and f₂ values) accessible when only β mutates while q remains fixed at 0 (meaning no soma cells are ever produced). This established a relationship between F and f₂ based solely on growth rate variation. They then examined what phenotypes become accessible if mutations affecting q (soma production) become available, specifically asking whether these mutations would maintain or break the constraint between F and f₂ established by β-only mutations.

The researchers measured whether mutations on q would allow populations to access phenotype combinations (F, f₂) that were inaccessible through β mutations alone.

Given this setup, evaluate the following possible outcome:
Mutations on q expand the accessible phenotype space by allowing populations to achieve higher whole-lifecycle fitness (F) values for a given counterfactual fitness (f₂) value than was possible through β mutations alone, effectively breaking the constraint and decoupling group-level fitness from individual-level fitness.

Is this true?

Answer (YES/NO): NO